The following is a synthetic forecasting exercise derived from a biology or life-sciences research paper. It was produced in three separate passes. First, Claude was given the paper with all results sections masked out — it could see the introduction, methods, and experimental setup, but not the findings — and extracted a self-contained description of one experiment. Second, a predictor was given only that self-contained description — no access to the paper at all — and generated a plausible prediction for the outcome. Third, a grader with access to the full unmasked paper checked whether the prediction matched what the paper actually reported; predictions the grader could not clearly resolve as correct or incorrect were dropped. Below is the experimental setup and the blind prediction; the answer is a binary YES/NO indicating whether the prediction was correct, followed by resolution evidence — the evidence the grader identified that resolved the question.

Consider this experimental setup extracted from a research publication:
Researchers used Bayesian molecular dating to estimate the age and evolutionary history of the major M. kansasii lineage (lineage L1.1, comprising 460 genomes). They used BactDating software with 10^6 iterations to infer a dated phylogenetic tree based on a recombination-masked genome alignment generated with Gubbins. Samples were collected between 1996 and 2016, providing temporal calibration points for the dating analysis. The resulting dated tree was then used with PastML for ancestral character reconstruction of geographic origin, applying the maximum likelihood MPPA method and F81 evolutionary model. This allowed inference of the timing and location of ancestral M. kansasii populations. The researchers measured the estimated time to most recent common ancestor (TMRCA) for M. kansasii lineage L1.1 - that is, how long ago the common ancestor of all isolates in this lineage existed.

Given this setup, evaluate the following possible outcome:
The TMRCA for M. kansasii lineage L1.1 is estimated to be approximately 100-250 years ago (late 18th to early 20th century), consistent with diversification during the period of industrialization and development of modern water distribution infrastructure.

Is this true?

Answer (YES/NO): YES